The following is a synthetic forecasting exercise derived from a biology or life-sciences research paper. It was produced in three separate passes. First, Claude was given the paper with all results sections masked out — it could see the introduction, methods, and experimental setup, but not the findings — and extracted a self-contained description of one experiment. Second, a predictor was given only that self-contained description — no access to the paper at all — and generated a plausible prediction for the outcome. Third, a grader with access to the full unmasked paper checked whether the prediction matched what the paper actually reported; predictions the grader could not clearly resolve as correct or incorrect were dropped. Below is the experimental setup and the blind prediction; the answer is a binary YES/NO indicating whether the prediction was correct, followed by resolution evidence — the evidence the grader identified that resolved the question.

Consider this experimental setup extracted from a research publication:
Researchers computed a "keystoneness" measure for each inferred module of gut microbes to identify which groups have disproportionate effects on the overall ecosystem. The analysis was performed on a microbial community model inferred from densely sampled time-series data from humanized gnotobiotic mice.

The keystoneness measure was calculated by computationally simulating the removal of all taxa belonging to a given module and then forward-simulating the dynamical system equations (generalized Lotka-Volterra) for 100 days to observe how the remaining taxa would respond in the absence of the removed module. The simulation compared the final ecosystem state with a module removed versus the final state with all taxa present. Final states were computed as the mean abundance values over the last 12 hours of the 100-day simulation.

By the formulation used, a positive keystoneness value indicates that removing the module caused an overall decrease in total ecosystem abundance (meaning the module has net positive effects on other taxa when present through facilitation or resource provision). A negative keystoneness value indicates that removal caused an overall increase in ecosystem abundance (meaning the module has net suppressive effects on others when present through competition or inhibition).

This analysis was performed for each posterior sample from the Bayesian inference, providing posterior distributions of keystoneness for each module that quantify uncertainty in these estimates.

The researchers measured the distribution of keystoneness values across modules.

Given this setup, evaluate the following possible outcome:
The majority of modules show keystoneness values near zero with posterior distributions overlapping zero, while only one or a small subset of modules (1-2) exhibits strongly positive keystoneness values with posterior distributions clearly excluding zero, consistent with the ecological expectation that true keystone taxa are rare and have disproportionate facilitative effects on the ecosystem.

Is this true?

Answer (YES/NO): NO